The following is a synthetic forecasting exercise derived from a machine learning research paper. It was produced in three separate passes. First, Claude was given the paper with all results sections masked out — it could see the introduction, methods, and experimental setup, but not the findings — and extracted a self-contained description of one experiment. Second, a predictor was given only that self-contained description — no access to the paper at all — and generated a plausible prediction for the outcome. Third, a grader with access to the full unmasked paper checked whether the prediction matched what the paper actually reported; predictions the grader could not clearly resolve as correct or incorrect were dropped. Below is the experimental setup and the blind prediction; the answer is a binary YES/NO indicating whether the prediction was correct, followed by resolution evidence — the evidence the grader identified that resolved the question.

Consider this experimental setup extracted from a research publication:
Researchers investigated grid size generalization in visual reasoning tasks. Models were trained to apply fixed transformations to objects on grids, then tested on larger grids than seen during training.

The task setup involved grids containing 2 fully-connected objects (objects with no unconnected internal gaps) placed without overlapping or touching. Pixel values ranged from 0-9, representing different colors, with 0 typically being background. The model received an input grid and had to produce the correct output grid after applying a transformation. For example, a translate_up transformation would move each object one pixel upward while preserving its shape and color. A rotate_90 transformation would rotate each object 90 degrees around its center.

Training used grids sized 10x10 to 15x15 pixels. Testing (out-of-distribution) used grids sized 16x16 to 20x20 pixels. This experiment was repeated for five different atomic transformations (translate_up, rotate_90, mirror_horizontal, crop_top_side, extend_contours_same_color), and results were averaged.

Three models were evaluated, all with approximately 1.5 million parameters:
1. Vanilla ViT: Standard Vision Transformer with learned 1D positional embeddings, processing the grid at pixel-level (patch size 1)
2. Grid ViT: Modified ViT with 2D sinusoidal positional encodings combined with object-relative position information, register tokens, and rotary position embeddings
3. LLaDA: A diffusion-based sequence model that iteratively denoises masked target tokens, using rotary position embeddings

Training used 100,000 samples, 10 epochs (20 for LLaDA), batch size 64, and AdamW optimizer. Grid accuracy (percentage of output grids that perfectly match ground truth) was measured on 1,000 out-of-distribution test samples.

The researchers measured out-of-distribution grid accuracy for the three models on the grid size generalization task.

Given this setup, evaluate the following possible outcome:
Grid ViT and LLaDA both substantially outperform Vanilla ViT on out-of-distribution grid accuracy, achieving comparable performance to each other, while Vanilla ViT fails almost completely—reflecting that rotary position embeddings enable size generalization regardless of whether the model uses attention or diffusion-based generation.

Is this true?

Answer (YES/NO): YES